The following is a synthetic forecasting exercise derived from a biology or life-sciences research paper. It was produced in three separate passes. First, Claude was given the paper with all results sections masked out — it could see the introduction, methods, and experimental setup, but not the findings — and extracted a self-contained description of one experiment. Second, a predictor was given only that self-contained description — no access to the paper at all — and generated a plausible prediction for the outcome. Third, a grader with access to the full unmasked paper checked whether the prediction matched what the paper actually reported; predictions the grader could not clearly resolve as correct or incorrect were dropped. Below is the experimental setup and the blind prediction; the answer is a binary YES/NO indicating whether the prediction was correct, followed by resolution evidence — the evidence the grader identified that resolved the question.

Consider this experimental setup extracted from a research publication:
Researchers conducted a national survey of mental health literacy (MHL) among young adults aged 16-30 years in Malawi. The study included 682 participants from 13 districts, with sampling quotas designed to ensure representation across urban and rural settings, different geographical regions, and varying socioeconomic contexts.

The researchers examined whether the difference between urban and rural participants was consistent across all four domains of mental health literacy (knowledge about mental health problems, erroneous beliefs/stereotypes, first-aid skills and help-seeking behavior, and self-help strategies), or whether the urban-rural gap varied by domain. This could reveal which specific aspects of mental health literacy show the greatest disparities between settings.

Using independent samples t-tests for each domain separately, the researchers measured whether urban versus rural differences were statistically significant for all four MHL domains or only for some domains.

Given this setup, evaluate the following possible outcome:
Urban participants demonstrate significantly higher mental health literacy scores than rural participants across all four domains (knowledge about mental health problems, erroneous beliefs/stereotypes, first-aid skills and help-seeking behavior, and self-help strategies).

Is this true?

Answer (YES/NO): NO